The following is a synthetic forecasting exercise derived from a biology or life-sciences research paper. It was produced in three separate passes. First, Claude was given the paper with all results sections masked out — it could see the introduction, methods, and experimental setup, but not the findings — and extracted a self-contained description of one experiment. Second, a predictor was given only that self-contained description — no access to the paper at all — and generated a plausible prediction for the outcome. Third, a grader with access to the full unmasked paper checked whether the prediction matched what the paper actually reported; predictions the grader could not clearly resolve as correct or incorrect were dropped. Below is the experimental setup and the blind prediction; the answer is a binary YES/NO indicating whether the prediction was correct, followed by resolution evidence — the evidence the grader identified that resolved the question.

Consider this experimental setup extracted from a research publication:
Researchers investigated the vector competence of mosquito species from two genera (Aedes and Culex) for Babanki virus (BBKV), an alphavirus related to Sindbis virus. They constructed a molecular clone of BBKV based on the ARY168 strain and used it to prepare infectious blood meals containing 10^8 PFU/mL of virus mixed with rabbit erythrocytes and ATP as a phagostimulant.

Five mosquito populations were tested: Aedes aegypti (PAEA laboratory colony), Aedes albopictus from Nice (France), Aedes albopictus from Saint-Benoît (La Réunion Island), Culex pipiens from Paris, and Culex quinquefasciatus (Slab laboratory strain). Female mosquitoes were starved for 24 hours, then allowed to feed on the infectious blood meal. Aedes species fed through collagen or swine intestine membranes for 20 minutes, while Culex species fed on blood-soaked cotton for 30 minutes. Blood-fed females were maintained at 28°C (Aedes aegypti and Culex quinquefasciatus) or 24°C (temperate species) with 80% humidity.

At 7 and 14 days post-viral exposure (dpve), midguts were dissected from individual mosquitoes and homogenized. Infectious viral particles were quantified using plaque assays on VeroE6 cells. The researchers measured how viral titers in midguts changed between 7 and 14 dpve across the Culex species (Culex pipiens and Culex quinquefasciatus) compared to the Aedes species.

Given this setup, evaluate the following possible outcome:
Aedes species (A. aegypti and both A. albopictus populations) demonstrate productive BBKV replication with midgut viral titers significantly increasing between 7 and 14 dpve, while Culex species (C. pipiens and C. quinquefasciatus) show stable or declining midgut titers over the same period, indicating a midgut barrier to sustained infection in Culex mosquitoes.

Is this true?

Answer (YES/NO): NO